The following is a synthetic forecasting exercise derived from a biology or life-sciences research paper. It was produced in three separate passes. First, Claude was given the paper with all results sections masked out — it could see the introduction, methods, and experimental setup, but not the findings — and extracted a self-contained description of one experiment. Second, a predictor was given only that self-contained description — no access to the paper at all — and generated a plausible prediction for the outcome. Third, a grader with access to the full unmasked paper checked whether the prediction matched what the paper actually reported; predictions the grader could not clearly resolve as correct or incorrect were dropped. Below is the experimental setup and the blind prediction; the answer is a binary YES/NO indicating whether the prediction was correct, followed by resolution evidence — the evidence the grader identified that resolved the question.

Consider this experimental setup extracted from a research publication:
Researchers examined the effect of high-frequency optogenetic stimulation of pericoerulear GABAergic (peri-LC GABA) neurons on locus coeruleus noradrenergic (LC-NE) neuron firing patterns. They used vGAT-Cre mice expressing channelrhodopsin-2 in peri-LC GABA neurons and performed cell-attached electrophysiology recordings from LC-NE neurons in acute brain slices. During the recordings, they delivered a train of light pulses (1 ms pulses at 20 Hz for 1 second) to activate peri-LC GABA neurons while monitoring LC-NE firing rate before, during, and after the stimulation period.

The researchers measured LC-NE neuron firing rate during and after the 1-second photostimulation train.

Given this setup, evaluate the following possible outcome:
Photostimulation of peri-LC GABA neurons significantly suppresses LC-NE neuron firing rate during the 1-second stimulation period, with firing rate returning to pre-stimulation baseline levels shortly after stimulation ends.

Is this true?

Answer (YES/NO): NO